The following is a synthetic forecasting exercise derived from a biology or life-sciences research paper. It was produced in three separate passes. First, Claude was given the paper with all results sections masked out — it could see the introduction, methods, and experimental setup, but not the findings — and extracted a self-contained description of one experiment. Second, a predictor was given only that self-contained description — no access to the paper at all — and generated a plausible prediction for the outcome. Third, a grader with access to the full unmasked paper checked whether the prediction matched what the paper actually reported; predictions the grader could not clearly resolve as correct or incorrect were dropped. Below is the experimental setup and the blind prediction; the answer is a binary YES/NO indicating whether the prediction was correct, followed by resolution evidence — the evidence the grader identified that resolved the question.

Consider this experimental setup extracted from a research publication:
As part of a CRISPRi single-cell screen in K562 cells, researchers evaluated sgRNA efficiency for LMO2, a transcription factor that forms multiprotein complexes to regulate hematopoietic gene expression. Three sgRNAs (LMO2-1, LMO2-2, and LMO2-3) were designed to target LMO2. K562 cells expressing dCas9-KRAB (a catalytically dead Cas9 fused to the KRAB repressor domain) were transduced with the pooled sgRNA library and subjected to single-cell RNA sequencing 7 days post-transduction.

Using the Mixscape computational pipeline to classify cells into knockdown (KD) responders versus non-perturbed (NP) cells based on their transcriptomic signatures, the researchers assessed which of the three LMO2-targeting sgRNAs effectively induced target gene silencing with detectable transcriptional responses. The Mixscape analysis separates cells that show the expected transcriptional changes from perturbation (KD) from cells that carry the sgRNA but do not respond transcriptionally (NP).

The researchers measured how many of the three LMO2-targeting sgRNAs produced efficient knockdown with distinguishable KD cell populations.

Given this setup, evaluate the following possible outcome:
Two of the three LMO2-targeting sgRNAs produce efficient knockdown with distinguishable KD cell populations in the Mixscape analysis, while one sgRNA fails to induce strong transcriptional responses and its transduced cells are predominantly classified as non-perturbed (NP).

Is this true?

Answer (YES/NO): YES